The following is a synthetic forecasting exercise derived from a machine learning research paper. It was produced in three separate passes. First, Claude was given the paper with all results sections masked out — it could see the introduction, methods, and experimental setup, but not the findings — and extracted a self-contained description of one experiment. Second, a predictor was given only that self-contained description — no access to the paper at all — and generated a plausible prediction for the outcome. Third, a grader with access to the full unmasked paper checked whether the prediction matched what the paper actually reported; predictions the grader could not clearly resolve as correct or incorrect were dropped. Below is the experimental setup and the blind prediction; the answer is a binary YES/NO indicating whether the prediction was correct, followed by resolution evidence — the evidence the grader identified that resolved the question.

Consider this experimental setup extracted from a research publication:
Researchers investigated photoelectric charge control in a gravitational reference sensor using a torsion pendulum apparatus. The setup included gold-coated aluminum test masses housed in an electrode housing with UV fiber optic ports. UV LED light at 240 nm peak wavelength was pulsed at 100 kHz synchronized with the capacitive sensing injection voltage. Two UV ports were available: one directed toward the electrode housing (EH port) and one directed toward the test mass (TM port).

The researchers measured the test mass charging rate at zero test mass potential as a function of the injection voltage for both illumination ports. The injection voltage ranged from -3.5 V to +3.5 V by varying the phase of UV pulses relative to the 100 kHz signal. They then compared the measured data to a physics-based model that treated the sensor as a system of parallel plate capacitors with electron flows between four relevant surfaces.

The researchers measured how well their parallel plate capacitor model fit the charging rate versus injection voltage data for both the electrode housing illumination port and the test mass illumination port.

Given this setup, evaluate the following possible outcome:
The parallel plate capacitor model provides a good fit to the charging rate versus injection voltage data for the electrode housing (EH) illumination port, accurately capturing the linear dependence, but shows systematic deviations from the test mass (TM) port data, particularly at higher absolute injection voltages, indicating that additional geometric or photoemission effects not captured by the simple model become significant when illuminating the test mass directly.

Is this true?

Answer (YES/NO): NO